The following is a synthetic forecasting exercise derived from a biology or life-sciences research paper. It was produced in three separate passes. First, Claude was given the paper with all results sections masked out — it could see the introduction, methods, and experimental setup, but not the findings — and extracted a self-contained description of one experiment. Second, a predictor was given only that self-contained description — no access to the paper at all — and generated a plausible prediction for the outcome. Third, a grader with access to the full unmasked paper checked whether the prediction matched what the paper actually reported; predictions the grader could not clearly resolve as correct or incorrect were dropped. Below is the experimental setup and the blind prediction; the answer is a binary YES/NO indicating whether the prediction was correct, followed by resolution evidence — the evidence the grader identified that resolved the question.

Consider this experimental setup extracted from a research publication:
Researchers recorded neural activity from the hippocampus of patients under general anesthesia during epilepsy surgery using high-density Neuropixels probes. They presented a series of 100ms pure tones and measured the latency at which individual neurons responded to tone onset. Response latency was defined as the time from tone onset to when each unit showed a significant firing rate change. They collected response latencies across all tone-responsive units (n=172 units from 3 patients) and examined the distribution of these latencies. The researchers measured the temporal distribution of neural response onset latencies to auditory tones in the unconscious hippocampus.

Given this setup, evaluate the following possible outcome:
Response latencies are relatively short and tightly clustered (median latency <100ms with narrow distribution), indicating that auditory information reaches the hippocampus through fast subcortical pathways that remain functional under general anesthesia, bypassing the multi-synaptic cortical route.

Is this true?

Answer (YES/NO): NO